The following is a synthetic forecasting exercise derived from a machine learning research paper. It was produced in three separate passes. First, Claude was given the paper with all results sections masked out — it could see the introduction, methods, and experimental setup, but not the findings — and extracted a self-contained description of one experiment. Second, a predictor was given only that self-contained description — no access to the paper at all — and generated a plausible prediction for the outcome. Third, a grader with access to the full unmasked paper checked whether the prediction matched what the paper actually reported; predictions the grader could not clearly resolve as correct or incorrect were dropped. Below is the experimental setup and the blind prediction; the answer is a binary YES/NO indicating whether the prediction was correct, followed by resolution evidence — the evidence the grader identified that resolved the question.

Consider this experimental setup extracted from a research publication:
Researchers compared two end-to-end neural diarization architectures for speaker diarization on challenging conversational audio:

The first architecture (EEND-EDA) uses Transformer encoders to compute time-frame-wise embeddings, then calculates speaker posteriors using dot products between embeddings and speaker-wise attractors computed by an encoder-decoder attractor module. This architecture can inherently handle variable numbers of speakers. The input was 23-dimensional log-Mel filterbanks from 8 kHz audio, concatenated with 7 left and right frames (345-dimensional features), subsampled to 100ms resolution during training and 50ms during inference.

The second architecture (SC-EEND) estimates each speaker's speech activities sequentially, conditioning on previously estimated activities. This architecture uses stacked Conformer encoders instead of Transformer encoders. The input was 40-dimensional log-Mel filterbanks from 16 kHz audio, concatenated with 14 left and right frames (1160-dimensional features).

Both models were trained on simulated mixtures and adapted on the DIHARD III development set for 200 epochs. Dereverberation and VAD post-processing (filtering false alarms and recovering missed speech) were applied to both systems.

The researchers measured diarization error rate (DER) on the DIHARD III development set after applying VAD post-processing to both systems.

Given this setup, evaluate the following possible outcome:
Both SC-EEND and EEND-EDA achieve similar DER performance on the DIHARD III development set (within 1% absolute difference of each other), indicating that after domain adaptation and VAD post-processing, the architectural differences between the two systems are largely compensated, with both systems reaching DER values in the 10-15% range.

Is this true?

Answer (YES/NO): YES